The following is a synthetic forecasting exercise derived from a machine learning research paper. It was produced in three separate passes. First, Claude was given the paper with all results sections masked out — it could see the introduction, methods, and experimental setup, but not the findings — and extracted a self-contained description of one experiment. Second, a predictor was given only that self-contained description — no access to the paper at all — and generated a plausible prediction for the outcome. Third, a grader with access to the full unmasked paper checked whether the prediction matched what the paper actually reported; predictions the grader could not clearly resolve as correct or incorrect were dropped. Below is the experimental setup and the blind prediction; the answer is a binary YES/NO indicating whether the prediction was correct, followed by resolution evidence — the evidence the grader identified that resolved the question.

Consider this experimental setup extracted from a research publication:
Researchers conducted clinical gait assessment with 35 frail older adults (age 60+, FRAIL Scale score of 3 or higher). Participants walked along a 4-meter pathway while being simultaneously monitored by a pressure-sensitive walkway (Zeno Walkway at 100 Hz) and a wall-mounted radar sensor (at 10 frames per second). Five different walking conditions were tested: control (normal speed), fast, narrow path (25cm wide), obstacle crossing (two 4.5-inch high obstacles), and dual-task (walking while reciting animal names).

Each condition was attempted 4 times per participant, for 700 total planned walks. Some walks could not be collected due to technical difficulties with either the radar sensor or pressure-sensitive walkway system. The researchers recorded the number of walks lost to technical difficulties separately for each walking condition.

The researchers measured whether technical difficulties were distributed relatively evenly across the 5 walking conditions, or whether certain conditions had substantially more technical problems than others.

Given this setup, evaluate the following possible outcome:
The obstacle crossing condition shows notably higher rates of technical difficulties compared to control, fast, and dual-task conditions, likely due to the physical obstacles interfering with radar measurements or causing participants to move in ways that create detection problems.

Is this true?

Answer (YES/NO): NO